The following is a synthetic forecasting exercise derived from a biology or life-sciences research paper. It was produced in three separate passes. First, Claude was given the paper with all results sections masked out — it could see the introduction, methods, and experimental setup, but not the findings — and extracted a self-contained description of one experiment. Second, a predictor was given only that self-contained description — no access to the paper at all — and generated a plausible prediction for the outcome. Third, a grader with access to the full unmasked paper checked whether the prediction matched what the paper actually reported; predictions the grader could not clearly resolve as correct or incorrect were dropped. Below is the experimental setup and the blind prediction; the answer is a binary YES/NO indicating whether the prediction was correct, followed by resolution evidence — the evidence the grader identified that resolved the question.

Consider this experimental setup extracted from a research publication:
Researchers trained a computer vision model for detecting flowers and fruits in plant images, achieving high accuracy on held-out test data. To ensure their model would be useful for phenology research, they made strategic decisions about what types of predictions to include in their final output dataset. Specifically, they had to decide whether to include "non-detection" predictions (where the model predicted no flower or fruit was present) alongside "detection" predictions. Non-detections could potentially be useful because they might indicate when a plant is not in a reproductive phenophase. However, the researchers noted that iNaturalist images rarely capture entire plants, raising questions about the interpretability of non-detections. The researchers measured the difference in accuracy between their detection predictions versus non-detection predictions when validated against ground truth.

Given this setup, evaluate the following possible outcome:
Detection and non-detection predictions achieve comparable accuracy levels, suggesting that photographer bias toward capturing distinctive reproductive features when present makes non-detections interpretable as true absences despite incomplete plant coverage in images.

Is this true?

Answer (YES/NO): NO